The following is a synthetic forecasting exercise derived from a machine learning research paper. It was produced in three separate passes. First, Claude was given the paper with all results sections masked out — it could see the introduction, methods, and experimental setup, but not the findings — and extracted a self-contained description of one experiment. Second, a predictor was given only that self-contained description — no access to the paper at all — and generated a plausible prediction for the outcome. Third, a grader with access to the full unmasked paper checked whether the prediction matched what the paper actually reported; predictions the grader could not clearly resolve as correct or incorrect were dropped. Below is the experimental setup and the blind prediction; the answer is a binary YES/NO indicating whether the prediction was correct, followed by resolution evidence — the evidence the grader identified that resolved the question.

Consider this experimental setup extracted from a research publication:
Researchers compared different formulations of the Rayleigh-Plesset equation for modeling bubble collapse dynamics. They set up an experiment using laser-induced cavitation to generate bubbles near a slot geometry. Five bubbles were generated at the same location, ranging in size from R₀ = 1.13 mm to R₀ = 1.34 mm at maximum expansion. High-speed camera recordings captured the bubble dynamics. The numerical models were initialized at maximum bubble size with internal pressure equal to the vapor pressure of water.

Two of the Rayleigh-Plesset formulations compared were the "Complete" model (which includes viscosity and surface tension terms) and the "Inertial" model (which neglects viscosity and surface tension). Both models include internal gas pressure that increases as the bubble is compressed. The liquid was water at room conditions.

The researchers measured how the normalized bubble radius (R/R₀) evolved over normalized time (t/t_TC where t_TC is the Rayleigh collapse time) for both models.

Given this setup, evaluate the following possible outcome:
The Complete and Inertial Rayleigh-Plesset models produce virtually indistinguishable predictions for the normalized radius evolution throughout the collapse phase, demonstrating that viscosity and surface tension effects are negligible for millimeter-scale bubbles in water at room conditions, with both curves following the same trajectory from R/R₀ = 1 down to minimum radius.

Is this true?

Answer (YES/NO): YES